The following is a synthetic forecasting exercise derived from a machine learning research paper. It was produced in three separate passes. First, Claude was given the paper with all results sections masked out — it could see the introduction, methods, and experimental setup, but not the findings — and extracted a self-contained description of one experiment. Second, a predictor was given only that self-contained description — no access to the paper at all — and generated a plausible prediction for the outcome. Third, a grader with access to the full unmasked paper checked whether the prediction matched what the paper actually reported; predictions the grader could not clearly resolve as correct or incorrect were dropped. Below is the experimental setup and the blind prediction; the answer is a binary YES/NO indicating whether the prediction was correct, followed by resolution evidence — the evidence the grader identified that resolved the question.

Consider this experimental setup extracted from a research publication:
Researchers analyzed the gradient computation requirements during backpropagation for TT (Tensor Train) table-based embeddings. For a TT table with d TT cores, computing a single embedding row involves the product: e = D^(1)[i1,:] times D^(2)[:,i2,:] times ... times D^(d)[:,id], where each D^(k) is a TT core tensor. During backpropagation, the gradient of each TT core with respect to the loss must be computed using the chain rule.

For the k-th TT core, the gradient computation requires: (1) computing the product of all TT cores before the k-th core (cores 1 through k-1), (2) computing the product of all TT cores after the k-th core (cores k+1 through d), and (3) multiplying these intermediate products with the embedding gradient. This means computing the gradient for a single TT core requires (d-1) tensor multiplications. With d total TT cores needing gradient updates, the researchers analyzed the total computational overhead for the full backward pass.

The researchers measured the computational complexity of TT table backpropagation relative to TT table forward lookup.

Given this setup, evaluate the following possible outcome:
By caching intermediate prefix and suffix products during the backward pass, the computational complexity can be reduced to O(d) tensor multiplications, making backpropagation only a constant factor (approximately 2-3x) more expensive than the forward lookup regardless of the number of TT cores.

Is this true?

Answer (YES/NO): NO